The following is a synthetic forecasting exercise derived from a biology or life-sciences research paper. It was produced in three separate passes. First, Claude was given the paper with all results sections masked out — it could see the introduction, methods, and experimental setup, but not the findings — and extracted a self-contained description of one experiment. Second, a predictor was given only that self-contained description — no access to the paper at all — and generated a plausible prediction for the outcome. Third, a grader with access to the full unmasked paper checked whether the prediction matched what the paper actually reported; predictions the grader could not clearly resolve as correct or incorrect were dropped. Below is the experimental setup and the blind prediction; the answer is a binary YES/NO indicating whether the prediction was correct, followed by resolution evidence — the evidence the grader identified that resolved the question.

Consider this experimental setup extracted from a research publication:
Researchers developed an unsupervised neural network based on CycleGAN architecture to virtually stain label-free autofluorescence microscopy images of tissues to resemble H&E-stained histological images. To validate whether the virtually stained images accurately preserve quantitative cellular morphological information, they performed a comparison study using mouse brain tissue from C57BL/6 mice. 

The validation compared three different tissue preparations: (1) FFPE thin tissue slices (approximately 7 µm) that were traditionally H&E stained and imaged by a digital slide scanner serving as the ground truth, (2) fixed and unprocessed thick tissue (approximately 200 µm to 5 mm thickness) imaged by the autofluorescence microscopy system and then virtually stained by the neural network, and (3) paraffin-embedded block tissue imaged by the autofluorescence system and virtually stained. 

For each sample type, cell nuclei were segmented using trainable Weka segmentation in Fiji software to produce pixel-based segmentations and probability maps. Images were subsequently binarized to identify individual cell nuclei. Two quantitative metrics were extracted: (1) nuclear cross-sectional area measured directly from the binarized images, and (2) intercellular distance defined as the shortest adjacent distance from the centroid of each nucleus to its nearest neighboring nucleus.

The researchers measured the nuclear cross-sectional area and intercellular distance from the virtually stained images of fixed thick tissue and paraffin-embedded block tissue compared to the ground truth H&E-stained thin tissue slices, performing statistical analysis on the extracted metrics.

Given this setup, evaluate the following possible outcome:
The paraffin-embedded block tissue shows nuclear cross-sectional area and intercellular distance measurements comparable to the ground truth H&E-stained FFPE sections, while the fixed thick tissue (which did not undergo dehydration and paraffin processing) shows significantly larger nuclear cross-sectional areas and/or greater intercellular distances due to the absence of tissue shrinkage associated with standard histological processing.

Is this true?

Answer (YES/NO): NO